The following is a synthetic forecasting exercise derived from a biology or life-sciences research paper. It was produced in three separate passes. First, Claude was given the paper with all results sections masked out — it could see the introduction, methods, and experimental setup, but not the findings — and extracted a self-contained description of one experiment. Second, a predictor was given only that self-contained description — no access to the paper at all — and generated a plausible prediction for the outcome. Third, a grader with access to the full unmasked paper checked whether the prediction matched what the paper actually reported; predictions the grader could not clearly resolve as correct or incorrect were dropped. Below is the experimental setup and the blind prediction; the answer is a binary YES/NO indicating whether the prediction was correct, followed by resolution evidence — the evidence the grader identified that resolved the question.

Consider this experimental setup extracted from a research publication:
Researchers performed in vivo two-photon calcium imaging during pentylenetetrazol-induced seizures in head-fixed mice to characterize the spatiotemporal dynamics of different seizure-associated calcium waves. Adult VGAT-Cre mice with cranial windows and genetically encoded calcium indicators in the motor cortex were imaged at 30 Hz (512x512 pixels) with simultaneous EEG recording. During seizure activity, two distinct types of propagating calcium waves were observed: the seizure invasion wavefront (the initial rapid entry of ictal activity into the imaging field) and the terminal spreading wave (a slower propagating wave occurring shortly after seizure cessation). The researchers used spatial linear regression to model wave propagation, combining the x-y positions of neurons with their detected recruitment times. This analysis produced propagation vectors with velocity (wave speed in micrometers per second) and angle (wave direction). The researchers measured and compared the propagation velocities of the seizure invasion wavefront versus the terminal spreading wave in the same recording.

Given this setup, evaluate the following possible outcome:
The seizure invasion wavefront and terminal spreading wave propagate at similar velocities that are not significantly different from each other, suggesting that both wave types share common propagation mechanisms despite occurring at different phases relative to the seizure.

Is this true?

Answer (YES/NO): NO